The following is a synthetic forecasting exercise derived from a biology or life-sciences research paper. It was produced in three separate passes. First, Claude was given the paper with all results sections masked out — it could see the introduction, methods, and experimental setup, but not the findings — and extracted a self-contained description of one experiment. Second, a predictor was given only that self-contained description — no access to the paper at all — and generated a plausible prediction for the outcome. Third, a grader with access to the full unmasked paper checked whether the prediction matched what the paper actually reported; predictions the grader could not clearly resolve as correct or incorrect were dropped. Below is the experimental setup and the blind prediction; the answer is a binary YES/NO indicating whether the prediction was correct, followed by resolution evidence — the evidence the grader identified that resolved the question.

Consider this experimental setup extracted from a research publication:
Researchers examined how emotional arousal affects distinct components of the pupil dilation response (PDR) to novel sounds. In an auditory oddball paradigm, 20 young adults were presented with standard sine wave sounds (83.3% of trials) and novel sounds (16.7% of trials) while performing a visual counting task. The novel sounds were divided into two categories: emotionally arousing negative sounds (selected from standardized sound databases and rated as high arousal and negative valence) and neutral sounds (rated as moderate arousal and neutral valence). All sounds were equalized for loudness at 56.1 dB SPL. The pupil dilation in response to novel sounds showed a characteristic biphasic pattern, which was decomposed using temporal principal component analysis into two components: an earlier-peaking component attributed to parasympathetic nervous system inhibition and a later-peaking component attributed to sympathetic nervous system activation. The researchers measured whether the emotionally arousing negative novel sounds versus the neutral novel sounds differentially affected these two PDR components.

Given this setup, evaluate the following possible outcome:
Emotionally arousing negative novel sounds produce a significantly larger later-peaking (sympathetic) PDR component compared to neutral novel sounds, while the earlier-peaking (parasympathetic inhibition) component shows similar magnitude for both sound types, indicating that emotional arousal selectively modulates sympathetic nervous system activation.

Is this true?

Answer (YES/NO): YES